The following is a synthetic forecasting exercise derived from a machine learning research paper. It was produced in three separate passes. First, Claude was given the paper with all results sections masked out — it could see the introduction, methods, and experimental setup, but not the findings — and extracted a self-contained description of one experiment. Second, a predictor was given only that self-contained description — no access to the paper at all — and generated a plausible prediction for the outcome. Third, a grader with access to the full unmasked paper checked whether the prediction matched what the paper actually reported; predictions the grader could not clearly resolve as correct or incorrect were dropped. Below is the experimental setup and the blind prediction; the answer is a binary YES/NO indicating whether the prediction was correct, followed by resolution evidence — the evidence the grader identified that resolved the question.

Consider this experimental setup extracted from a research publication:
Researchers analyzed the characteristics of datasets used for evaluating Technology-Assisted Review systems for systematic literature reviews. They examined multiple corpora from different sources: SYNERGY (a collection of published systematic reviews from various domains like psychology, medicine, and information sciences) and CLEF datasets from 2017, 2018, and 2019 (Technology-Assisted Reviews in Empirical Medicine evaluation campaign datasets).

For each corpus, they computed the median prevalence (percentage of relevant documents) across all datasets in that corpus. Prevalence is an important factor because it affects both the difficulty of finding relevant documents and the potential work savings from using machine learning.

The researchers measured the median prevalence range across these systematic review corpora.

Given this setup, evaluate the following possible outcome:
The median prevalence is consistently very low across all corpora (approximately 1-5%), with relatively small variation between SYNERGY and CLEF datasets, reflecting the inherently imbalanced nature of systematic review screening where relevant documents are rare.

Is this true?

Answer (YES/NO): YES